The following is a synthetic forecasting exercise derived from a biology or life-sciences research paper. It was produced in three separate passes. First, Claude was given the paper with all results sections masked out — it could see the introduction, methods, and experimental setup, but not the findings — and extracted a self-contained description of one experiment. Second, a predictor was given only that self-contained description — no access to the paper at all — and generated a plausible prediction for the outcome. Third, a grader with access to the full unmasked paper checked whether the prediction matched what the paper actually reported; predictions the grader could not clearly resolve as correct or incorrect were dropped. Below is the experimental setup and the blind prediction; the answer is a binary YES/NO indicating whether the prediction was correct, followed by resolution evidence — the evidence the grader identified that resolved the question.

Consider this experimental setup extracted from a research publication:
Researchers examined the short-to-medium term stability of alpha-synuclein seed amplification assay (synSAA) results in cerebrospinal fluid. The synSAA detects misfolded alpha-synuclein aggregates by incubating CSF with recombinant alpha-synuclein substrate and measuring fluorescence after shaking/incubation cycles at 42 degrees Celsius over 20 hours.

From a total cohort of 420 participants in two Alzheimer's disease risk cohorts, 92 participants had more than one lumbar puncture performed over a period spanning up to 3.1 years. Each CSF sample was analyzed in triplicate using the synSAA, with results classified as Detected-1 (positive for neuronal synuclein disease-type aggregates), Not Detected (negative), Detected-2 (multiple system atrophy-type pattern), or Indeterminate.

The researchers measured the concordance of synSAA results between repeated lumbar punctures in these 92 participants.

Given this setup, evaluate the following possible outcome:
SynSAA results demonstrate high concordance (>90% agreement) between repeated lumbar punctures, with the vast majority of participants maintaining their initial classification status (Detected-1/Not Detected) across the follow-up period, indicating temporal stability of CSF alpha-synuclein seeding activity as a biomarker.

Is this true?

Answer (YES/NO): YES